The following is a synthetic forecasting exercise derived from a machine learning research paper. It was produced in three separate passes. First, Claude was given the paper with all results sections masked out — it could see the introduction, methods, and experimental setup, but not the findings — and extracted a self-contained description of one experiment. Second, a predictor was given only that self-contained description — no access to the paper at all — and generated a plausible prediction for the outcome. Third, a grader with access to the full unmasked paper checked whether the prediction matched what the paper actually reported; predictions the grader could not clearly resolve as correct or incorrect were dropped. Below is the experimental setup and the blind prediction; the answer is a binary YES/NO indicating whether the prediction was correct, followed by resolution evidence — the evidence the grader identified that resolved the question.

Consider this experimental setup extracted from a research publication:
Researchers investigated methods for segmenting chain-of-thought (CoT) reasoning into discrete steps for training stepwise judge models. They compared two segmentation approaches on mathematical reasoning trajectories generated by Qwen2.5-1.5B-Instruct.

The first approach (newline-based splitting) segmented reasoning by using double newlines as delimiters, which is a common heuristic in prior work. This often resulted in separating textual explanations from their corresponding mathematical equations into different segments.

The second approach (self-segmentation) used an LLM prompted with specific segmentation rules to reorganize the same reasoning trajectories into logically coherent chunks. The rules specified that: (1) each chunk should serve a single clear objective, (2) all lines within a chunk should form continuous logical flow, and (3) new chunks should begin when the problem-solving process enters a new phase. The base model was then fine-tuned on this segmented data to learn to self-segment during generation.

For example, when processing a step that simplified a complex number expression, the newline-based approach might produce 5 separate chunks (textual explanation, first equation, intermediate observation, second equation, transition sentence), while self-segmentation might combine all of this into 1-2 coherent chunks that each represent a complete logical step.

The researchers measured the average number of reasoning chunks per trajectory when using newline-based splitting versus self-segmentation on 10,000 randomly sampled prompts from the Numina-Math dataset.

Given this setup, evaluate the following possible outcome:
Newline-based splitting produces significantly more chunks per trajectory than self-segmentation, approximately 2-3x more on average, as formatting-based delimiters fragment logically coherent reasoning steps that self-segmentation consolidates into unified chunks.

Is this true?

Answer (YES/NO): NO